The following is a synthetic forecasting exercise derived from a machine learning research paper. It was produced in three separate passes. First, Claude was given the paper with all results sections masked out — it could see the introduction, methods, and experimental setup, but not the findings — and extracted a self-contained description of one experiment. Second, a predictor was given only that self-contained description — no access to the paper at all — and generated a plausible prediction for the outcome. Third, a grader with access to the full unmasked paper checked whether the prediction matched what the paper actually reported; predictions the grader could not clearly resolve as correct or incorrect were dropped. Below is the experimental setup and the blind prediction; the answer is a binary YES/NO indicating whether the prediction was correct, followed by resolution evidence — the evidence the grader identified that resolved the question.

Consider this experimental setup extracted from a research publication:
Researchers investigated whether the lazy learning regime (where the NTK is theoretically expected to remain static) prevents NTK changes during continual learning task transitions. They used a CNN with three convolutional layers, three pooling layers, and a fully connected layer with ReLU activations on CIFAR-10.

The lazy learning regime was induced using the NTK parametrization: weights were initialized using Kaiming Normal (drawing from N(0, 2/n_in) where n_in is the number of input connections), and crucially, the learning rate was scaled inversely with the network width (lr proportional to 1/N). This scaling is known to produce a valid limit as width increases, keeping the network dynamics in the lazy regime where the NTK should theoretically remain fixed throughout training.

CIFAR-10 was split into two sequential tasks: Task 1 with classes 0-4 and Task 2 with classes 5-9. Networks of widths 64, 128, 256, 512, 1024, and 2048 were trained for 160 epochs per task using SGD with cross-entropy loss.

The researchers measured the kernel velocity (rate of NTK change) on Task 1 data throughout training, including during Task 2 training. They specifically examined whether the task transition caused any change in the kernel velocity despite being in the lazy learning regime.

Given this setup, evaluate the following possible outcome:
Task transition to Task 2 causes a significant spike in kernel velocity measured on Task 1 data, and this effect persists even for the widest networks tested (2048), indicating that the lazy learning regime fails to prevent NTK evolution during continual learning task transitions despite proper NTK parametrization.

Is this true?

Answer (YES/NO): YES